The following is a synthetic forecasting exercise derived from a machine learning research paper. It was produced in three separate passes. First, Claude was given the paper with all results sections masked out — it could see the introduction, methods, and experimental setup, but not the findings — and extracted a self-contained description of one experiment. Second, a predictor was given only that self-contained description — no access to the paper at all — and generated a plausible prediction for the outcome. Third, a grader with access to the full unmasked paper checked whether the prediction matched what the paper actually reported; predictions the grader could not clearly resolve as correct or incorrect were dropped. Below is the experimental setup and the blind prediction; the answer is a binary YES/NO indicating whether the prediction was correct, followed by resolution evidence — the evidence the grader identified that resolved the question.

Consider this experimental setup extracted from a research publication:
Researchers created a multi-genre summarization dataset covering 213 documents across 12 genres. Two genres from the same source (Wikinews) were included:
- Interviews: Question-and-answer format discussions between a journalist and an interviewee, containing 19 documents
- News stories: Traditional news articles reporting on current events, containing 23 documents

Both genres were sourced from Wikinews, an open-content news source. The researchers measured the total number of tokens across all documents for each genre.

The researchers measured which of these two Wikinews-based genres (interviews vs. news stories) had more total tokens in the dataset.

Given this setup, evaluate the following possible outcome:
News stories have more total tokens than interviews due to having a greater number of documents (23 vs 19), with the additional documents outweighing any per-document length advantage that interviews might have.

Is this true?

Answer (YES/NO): NO